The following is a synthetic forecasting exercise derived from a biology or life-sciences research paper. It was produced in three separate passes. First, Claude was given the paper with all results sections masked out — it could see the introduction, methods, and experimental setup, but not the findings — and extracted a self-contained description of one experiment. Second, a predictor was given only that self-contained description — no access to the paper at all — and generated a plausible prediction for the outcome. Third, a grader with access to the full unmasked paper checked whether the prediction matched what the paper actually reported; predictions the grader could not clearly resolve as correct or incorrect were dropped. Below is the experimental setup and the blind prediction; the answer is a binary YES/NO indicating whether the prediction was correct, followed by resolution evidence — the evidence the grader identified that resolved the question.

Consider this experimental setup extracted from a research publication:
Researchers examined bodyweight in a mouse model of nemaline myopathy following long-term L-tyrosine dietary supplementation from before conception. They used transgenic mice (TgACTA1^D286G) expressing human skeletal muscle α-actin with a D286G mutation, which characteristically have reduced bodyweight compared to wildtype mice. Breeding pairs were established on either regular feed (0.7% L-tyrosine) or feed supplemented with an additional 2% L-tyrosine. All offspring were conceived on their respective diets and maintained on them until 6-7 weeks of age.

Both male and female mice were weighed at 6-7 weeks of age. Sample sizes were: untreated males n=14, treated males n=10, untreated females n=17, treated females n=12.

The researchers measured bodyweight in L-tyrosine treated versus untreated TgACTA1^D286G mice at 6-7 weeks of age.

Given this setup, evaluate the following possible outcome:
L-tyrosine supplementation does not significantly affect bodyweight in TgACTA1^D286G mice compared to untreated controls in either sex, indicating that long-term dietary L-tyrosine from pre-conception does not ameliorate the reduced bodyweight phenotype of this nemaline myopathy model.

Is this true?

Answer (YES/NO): NO